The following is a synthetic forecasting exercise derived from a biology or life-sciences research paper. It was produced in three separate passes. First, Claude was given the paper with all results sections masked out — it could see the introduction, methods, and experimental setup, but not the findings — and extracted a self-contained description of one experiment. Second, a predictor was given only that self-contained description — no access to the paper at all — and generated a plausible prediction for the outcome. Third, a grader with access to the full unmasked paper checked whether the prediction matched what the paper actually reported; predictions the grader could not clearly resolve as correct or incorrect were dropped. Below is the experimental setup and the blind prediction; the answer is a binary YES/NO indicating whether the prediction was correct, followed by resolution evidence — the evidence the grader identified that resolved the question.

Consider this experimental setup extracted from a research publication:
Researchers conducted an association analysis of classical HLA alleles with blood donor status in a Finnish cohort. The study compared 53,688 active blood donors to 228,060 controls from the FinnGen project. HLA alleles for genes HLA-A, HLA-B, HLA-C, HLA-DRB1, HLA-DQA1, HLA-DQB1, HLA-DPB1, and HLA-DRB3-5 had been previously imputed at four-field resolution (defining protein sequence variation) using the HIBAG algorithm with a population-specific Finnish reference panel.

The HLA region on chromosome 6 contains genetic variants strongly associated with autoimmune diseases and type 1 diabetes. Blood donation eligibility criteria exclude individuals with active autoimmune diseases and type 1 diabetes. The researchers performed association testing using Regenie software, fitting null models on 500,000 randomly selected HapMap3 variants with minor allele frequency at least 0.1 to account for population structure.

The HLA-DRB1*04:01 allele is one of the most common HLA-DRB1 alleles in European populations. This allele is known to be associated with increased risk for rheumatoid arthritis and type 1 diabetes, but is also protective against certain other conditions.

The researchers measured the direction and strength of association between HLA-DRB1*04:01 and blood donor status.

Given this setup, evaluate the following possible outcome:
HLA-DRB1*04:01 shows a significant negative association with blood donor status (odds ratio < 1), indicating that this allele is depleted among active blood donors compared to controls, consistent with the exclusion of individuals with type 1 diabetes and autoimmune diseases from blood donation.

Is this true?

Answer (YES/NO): YES